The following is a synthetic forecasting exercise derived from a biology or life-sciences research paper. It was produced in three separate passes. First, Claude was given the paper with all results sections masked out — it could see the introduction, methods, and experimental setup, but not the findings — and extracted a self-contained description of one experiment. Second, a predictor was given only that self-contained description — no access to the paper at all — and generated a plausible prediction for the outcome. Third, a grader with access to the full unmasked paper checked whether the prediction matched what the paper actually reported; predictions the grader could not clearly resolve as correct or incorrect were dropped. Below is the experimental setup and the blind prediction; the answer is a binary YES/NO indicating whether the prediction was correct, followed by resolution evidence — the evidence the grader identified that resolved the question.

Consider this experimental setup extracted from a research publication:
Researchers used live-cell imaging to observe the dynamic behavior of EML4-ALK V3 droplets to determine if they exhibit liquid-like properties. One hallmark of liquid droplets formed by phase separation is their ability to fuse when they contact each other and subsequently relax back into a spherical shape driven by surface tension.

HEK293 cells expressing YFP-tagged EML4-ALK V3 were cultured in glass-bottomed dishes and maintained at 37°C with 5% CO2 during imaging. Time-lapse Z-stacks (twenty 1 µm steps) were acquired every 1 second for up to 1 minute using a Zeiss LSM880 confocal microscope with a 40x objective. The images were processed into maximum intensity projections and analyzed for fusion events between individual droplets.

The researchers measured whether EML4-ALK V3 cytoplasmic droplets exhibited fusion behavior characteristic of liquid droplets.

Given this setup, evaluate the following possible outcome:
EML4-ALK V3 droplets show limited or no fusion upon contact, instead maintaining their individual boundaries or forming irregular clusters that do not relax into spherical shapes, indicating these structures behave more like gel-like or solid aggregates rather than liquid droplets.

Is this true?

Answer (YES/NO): NO